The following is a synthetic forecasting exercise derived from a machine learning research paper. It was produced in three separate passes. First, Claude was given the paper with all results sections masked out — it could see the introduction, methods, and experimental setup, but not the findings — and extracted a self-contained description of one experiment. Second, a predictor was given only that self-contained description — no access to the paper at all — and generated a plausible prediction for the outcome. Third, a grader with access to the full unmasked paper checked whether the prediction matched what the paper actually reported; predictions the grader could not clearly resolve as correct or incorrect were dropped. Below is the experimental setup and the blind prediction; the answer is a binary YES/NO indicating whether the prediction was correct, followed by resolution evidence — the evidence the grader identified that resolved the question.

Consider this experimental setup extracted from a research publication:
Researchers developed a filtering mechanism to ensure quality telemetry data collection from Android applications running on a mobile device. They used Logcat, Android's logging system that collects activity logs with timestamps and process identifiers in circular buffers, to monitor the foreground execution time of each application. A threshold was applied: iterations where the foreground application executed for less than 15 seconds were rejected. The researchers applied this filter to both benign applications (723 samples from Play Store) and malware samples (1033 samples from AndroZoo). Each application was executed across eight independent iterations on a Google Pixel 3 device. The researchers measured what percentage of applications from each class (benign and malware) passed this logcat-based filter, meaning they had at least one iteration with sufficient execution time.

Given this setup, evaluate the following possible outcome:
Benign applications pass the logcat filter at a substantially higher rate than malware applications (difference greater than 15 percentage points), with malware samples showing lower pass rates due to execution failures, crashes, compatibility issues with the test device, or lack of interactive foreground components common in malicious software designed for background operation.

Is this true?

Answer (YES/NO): NO